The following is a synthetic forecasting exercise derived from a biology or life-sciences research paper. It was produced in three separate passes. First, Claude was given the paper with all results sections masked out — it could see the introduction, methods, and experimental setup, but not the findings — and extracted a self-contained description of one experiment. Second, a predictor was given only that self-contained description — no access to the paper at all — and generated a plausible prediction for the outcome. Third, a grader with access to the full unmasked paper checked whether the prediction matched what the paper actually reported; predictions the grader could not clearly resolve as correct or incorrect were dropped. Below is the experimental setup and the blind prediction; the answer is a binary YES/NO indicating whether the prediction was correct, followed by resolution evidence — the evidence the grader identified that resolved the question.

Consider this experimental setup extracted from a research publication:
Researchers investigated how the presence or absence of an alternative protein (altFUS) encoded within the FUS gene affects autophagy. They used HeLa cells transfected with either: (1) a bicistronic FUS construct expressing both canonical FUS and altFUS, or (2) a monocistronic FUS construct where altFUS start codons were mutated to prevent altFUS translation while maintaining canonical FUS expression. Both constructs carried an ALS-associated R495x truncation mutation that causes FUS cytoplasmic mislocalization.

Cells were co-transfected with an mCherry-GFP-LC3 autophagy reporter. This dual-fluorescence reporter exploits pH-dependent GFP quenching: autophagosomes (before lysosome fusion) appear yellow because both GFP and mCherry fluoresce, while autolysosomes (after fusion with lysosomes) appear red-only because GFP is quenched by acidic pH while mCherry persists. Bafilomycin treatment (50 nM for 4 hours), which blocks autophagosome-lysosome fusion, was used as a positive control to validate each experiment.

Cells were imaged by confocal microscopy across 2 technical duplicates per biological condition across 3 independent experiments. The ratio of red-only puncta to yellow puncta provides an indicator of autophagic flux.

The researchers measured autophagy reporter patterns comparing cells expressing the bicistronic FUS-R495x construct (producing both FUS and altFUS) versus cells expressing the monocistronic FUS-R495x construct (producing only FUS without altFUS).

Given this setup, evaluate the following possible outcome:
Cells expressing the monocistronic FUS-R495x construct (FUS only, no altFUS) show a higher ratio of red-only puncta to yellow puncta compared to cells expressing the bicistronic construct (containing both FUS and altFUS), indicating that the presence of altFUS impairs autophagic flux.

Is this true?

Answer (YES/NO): YES